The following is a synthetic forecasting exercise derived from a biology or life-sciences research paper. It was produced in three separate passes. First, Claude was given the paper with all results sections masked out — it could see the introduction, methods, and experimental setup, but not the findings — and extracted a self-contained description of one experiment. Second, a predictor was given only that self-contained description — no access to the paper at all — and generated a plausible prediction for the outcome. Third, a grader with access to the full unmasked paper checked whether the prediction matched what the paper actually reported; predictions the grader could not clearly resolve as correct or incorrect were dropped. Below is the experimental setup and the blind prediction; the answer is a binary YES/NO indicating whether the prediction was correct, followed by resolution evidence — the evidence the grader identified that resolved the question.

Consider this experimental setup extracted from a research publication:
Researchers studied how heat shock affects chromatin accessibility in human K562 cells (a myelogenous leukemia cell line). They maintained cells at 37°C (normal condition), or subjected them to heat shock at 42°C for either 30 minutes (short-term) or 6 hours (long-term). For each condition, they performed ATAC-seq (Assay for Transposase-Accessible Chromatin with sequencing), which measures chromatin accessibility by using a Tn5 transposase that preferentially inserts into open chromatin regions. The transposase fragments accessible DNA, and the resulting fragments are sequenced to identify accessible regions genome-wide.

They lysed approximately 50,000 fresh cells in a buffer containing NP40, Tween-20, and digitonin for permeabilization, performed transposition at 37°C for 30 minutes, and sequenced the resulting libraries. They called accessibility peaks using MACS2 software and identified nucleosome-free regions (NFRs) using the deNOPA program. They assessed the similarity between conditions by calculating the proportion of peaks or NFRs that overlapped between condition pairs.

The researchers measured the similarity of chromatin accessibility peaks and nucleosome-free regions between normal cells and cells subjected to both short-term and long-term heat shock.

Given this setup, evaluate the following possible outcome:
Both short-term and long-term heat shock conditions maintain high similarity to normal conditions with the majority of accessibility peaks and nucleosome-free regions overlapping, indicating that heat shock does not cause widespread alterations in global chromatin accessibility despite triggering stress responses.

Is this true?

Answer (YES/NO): YES